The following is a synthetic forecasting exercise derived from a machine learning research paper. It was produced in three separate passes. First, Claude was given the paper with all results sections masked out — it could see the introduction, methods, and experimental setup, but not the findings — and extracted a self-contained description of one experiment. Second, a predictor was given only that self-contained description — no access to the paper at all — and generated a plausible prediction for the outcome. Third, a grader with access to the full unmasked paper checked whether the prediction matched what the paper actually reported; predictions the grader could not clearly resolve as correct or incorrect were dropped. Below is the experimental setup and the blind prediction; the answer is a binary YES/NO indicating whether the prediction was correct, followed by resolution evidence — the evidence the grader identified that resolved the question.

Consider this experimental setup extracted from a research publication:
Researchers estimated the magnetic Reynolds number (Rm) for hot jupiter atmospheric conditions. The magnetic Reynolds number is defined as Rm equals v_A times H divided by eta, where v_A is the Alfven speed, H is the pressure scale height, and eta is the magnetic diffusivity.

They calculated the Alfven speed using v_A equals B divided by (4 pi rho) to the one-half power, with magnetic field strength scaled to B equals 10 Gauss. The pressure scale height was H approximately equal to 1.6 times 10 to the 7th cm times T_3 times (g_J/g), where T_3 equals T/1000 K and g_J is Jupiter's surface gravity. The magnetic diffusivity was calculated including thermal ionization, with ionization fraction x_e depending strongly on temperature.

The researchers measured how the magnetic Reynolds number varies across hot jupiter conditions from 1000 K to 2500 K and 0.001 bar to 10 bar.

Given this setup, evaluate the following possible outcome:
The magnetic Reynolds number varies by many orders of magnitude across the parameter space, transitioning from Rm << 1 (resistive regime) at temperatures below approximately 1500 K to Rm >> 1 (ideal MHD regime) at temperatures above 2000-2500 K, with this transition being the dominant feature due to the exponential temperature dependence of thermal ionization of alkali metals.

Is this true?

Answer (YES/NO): NO